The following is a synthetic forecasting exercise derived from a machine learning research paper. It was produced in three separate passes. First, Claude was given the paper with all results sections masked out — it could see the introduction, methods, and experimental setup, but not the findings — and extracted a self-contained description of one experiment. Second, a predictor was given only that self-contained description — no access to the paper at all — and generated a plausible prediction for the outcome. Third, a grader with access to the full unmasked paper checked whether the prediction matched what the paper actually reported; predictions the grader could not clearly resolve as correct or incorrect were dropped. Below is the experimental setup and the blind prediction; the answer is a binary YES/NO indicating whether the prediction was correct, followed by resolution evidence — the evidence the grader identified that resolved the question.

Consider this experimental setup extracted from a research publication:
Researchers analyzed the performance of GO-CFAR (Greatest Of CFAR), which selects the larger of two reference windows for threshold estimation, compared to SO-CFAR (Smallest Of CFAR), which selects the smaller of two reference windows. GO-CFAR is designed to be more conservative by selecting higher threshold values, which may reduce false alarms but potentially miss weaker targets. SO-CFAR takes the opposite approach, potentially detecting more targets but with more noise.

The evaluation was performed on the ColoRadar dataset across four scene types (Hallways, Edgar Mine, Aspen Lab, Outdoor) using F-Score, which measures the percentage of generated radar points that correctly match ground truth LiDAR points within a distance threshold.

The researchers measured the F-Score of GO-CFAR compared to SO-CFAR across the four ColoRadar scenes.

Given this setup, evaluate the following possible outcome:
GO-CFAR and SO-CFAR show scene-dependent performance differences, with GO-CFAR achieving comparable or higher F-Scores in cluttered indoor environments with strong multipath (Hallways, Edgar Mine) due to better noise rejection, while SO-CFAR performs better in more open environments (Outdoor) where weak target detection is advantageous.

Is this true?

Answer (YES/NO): NO